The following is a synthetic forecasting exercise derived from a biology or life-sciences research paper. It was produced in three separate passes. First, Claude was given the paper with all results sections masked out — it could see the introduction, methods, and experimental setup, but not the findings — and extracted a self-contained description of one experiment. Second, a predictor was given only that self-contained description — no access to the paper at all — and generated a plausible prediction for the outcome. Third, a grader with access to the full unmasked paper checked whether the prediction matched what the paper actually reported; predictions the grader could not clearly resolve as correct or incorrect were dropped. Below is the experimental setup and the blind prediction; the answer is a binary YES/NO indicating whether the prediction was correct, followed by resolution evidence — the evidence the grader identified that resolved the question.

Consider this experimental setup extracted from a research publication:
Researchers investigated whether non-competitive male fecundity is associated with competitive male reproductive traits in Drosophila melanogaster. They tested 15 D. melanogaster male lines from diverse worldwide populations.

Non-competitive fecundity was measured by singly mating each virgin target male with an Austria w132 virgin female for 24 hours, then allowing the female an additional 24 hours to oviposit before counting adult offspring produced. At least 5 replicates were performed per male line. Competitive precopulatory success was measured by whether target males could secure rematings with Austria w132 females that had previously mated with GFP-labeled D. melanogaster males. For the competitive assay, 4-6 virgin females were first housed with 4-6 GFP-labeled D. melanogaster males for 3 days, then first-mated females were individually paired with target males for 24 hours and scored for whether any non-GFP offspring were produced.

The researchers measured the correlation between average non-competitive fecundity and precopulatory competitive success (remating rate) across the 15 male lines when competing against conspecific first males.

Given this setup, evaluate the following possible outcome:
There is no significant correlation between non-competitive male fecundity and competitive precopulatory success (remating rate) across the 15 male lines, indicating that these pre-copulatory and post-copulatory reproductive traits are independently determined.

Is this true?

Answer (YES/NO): YES